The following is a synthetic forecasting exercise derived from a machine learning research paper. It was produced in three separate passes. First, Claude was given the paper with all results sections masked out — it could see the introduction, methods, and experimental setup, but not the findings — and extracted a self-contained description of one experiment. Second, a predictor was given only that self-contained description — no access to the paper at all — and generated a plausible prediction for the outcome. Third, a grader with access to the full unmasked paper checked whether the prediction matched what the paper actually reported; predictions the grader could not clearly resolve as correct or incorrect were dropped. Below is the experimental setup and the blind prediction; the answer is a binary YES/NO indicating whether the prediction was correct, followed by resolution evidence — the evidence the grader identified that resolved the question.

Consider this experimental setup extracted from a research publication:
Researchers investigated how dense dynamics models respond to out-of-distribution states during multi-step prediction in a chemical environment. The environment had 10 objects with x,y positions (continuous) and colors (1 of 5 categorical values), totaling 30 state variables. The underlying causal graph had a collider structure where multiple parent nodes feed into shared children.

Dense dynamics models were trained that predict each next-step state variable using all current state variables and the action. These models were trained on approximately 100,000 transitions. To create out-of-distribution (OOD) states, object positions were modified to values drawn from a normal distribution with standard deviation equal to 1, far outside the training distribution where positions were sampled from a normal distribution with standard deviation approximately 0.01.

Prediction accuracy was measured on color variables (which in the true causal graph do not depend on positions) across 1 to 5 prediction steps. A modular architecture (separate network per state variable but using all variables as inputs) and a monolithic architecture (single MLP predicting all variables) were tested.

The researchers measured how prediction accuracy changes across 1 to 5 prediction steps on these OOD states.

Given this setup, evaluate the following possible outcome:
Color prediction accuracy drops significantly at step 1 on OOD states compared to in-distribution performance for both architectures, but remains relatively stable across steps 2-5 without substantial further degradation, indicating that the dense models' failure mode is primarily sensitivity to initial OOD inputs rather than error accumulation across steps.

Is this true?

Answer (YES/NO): NO